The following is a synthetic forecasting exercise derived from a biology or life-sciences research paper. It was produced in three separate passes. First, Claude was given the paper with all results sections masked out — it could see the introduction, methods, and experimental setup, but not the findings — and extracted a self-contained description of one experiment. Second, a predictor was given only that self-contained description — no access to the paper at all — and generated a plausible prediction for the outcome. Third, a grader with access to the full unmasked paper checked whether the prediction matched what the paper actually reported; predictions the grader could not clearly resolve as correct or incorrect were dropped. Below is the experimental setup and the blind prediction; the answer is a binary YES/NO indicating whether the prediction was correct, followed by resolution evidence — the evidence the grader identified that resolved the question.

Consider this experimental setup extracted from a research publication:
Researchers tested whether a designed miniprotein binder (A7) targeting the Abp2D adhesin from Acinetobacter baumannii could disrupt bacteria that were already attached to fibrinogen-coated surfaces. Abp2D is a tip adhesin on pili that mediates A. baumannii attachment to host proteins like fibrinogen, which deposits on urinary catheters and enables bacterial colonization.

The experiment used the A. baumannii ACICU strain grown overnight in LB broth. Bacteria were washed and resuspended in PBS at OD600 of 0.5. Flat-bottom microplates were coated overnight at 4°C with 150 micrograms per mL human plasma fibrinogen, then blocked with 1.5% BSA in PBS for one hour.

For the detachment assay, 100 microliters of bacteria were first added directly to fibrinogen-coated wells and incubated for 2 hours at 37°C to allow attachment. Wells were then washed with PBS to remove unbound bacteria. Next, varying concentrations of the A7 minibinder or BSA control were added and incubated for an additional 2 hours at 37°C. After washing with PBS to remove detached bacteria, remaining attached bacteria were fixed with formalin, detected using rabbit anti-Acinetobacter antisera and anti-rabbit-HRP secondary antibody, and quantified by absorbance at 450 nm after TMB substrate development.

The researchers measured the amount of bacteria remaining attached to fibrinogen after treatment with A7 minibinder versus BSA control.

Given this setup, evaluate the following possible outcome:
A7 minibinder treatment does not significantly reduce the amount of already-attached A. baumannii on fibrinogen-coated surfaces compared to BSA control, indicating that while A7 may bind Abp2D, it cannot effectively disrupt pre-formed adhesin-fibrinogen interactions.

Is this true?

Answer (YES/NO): NO